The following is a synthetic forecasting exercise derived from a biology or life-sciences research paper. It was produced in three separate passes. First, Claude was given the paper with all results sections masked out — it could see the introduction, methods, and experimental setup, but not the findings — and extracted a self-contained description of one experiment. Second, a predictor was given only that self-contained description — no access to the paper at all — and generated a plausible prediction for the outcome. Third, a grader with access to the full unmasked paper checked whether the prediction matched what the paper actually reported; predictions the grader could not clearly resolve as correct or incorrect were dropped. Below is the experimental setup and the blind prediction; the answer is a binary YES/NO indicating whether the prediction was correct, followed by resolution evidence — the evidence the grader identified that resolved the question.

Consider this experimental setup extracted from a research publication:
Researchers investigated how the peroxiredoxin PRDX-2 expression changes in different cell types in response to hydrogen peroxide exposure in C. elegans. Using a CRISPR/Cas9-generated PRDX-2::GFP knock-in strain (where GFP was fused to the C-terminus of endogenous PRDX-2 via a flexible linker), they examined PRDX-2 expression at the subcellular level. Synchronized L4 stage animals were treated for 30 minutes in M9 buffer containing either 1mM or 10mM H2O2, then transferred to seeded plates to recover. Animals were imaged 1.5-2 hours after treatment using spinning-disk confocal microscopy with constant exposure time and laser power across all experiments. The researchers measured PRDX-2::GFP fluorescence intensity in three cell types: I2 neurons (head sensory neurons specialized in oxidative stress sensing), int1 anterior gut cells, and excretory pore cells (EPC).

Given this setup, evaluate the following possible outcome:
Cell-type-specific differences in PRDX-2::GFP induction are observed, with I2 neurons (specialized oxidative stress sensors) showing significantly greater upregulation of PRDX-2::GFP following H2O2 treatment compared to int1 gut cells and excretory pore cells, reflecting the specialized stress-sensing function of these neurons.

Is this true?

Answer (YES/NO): NO